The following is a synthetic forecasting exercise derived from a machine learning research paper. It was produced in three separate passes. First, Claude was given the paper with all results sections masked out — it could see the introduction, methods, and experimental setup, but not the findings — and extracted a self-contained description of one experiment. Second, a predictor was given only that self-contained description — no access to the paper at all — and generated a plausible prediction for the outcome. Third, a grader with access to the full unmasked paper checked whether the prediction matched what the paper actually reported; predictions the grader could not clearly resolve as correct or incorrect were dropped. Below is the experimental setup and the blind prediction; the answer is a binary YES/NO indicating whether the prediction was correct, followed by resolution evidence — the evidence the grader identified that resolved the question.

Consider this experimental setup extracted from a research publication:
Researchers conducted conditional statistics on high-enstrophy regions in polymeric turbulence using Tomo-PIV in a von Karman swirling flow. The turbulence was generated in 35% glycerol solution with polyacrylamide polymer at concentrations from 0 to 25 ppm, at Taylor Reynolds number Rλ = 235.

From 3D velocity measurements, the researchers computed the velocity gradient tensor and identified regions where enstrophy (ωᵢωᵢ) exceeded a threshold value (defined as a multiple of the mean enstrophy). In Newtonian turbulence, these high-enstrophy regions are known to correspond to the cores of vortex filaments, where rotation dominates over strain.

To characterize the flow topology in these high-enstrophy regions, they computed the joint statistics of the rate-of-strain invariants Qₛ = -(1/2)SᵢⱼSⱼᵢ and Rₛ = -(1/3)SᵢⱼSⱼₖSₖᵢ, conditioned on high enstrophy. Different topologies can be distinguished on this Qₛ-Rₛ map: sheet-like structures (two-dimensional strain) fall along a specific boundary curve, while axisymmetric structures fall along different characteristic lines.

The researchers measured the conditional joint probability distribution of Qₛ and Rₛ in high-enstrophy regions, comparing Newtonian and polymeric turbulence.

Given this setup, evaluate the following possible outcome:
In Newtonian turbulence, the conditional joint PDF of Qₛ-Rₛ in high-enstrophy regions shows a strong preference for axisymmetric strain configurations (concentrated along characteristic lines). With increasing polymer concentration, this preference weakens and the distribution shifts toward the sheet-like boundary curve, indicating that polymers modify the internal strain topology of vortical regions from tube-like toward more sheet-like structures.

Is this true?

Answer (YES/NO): YES